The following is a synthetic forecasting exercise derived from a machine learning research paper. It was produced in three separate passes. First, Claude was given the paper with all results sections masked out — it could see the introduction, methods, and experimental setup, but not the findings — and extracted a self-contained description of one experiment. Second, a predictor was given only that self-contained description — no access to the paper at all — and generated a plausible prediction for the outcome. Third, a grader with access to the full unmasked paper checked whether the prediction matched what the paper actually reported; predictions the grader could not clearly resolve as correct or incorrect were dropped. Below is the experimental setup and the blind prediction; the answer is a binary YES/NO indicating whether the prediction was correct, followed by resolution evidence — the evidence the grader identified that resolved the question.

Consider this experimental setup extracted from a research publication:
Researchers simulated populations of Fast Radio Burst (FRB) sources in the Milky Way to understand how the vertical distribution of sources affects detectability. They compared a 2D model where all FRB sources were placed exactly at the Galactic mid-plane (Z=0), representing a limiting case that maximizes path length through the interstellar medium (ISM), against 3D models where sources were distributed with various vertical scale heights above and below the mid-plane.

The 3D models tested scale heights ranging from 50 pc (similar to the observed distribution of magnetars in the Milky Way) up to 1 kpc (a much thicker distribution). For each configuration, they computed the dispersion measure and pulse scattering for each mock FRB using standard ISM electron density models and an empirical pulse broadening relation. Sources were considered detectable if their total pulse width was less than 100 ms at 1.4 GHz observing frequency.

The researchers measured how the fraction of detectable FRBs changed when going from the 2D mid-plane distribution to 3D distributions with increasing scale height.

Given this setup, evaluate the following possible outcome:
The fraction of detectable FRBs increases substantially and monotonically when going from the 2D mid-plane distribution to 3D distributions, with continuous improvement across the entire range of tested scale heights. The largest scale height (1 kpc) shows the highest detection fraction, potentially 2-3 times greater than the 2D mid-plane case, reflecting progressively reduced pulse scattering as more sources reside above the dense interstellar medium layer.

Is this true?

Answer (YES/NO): YES